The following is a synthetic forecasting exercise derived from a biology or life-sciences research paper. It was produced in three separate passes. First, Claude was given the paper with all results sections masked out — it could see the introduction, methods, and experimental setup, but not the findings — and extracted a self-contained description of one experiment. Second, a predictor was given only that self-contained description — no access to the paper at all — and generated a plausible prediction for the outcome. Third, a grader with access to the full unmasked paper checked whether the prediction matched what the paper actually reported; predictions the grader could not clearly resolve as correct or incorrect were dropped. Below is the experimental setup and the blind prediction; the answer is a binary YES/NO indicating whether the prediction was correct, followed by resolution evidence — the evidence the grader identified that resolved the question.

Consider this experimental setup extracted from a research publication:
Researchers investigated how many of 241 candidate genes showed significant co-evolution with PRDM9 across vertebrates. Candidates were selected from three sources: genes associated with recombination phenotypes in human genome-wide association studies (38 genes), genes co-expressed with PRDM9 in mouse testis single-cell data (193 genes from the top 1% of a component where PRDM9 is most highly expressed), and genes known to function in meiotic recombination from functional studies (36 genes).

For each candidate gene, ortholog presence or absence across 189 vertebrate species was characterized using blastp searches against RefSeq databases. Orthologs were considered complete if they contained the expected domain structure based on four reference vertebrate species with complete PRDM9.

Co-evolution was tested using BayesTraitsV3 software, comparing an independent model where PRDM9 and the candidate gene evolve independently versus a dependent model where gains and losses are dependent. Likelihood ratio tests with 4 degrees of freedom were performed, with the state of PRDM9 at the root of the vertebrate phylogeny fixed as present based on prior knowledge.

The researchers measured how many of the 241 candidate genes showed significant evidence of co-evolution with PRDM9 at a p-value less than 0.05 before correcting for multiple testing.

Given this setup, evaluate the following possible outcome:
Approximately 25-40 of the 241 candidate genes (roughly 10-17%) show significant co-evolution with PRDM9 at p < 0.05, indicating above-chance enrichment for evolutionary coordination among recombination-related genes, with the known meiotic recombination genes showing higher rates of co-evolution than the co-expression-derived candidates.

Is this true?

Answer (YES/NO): NO